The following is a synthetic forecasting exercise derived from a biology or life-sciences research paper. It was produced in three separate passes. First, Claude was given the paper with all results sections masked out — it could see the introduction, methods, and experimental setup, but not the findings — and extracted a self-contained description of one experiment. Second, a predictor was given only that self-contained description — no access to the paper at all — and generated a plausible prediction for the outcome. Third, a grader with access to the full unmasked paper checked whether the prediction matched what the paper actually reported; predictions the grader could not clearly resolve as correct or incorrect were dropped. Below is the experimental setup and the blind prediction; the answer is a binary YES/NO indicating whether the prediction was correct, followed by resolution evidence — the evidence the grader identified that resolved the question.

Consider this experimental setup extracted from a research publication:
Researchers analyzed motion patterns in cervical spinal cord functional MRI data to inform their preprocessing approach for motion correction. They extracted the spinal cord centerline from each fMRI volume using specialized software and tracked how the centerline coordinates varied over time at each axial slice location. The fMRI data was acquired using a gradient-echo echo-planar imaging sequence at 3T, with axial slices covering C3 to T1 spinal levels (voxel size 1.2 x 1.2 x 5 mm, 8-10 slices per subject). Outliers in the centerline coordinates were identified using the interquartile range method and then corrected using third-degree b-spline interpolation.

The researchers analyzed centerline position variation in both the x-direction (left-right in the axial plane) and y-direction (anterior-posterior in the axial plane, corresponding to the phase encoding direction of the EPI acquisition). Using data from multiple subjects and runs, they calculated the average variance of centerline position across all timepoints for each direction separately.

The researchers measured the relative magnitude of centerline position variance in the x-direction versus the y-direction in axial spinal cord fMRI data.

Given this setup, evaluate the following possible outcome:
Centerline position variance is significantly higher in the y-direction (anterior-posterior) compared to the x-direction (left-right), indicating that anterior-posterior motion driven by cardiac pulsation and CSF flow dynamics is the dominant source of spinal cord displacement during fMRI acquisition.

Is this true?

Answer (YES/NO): NO